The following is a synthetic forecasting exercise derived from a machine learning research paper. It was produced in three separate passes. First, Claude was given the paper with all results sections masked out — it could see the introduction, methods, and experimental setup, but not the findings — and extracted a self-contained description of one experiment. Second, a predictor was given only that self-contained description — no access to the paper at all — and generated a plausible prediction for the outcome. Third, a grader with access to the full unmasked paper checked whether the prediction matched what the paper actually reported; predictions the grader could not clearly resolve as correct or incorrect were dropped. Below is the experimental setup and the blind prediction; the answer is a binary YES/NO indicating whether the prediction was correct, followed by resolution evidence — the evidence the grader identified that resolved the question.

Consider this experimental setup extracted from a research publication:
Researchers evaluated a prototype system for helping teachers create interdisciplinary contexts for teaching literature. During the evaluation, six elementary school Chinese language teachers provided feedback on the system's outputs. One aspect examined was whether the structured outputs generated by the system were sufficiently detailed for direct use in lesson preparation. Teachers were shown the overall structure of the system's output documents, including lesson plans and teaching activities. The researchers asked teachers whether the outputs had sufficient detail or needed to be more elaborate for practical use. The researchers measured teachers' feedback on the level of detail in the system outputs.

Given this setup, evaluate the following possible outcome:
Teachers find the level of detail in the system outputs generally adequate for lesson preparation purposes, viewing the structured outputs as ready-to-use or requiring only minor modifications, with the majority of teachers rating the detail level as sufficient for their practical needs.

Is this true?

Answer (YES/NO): NO